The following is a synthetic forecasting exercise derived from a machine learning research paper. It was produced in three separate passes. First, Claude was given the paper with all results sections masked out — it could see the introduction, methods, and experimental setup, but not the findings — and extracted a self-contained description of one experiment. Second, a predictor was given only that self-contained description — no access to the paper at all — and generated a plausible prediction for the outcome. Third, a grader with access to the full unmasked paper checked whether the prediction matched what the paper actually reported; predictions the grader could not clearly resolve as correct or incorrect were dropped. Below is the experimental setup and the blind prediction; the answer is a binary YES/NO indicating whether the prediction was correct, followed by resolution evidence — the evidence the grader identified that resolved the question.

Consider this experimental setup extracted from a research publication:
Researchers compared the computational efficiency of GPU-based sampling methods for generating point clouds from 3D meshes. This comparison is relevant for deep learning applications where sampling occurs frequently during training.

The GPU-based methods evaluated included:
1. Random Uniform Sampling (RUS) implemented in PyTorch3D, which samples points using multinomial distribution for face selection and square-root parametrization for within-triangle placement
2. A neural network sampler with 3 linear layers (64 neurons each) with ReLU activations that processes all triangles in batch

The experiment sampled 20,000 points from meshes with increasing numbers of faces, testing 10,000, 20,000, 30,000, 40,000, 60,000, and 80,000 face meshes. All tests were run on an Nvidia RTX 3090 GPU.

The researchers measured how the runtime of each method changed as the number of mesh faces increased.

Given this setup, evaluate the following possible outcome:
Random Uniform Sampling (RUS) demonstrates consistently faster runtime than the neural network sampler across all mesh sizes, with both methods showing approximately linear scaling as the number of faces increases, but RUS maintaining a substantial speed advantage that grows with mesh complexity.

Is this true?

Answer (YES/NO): NO